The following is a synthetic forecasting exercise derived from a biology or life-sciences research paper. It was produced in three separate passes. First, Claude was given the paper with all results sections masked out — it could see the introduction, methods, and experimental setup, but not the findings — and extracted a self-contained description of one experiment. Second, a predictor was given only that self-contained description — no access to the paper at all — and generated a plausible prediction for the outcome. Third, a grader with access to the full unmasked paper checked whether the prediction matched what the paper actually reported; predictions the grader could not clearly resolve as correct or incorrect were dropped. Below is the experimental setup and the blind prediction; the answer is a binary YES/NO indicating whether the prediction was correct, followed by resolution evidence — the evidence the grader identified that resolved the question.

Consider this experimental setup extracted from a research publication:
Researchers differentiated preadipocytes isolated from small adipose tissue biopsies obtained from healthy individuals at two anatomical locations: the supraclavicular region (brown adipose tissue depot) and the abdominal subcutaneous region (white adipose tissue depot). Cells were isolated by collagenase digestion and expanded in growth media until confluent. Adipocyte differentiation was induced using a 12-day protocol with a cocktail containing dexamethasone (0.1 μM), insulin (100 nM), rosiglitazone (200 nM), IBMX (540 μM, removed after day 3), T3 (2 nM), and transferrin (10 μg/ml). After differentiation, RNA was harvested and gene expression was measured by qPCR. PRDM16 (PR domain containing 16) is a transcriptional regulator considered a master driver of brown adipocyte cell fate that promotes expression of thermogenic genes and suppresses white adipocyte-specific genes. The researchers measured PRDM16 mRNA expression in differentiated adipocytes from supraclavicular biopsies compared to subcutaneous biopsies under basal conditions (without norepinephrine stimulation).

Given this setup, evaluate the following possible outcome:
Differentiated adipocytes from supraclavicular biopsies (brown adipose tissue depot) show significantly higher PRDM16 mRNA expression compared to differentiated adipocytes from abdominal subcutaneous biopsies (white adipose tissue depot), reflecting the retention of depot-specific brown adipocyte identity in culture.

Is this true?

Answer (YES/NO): NO